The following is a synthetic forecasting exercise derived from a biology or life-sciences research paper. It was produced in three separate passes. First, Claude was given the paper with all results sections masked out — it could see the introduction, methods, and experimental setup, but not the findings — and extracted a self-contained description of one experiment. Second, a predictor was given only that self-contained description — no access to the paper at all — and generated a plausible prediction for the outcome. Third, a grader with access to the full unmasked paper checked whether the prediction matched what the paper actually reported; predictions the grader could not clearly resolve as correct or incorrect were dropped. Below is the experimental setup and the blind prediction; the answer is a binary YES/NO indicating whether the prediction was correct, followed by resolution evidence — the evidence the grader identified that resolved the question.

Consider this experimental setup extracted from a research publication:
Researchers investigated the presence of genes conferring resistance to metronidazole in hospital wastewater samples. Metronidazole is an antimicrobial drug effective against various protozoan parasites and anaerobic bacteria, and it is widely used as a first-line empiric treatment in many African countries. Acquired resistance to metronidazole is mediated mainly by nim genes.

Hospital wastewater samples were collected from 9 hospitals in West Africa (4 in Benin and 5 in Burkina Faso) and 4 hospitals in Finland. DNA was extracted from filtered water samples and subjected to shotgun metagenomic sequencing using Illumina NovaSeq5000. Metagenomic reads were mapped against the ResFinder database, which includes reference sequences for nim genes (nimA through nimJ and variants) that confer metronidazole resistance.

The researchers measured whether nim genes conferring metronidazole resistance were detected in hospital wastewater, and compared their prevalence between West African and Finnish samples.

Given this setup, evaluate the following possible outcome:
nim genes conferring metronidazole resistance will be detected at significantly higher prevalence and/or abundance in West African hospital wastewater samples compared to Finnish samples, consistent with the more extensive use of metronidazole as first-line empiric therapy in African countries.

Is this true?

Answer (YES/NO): YES